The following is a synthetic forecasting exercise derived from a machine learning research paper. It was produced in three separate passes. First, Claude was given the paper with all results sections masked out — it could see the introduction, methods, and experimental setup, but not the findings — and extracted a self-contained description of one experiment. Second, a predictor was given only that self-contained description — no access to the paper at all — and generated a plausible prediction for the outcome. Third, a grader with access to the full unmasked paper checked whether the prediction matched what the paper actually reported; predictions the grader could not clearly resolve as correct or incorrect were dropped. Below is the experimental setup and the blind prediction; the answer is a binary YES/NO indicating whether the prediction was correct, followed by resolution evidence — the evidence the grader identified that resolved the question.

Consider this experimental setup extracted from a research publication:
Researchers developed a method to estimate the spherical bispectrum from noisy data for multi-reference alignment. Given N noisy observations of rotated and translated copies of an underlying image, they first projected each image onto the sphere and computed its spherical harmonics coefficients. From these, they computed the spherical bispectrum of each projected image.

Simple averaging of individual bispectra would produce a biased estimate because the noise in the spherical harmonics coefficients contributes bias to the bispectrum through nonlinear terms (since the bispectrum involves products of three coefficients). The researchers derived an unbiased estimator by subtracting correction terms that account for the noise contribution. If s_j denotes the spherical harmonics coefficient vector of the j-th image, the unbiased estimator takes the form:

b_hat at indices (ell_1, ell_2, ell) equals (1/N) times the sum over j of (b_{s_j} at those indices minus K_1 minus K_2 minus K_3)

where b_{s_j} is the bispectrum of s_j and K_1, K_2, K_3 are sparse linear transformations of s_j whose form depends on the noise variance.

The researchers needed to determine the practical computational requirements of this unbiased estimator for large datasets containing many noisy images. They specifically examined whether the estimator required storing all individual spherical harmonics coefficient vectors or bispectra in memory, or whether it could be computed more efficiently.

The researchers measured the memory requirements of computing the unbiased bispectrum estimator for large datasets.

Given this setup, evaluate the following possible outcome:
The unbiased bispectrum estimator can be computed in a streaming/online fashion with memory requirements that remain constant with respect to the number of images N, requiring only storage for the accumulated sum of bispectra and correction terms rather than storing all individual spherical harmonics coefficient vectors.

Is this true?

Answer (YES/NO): YES